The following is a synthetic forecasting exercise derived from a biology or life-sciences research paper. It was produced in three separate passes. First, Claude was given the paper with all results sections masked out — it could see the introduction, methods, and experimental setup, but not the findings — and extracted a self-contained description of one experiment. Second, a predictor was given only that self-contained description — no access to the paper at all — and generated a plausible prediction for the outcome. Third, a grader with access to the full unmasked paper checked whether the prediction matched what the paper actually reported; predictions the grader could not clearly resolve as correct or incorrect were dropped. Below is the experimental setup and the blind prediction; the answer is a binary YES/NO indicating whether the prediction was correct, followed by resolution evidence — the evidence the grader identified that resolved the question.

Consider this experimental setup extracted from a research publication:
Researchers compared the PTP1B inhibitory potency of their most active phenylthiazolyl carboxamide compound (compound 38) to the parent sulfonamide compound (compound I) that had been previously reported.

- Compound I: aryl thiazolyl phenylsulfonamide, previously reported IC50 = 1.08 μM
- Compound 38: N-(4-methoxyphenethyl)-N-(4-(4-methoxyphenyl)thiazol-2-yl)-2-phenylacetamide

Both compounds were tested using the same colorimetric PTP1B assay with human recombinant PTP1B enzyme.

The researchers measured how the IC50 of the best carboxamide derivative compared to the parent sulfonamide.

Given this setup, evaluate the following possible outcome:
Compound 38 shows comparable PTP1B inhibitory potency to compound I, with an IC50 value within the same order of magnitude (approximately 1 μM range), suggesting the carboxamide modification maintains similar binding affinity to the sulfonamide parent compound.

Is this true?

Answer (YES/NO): NO